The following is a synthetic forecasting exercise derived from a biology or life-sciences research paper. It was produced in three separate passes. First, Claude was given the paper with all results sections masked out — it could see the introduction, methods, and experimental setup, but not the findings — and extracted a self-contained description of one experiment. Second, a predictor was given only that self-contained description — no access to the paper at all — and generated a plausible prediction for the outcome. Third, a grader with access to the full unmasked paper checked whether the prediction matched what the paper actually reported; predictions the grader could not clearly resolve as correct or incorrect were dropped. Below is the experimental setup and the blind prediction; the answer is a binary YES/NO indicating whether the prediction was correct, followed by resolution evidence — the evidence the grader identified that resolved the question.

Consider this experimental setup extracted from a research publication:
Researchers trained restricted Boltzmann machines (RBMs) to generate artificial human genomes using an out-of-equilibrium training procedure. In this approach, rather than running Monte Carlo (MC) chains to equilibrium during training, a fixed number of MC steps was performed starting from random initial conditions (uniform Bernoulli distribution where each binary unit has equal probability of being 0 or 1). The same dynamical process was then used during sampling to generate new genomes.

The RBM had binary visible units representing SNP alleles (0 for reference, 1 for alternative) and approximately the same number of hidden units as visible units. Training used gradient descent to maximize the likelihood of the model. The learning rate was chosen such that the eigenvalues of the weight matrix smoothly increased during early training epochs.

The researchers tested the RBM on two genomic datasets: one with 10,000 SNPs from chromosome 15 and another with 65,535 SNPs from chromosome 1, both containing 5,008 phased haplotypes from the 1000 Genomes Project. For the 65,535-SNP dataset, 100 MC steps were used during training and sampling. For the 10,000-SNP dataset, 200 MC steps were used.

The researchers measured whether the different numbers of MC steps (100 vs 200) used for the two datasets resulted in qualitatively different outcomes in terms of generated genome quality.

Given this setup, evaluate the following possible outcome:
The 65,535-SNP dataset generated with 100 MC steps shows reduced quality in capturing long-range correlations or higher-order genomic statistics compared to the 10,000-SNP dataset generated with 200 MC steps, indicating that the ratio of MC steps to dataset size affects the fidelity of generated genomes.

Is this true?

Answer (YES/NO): NO